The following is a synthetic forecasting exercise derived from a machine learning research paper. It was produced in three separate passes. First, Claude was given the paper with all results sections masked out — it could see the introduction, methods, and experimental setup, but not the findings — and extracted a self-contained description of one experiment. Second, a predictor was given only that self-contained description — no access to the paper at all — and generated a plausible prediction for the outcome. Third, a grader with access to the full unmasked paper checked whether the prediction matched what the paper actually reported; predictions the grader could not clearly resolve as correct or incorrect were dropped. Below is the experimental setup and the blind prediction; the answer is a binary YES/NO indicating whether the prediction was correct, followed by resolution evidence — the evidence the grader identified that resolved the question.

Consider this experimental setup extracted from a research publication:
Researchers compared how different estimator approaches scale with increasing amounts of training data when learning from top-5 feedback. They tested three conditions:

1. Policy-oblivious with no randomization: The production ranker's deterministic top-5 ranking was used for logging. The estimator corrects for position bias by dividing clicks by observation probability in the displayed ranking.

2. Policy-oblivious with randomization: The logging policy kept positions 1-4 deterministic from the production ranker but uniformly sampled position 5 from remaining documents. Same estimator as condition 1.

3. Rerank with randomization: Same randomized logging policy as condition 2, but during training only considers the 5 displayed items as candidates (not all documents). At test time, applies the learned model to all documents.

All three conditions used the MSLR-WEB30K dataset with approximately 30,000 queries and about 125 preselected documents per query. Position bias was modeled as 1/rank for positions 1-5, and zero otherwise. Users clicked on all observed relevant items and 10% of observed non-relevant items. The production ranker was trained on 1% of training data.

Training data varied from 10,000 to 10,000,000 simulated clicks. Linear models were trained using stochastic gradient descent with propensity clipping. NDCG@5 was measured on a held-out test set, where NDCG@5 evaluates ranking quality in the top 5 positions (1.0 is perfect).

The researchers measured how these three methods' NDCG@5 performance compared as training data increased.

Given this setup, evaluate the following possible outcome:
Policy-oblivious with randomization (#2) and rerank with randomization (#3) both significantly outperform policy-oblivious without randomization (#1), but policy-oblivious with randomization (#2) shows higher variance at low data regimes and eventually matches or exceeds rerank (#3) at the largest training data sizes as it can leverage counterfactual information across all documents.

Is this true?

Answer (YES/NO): NO